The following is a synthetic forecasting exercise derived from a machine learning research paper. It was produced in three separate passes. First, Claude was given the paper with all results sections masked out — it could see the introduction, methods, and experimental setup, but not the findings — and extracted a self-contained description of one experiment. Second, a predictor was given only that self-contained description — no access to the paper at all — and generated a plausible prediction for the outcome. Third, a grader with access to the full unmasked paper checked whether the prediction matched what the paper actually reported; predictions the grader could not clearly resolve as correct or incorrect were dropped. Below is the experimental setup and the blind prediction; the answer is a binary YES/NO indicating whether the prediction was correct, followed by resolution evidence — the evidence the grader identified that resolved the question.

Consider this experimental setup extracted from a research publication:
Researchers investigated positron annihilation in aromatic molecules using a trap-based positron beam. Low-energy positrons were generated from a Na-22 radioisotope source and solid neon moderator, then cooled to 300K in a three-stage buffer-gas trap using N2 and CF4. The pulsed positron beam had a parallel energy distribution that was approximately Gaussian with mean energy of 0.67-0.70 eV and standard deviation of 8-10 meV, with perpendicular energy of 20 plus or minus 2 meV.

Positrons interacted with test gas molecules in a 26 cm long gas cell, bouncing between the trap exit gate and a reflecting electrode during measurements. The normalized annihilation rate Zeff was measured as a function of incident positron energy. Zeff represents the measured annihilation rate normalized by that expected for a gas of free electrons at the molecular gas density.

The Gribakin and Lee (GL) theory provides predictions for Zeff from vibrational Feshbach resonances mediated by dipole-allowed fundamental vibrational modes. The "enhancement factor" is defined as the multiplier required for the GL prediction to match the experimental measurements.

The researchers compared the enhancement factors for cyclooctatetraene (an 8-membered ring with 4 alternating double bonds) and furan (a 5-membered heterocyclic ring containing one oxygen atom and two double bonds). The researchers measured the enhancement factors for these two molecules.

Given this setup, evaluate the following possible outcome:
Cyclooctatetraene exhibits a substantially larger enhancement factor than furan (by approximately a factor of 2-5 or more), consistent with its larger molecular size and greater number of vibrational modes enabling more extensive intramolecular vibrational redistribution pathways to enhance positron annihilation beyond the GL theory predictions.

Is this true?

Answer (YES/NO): YES